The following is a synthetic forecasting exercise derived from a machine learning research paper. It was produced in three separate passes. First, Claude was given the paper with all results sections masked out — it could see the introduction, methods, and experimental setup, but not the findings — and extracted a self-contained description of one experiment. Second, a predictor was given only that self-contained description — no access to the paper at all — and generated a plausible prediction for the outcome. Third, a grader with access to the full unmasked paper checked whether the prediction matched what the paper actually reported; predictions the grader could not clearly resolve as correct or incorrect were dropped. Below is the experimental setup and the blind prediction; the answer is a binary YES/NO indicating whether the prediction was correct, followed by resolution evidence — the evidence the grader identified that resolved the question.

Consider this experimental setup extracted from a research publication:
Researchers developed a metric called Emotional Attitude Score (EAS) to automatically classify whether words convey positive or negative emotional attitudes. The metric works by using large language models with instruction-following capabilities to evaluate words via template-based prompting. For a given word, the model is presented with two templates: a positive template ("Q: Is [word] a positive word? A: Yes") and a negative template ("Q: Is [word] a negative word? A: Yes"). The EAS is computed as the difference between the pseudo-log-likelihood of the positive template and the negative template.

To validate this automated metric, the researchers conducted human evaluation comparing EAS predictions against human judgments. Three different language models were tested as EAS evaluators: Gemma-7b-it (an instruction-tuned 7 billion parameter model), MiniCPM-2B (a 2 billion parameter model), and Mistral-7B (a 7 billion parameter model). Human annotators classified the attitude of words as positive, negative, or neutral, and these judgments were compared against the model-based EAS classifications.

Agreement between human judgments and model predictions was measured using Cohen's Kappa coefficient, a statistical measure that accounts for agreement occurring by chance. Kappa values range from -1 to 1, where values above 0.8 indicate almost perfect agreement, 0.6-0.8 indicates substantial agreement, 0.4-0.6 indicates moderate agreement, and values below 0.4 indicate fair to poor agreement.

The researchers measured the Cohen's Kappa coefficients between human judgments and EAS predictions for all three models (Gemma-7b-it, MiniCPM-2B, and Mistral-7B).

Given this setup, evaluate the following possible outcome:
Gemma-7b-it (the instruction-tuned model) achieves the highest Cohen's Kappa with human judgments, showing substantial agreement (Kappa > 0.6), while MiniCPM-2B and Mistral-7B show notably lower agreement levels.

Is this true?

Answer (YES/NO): NO